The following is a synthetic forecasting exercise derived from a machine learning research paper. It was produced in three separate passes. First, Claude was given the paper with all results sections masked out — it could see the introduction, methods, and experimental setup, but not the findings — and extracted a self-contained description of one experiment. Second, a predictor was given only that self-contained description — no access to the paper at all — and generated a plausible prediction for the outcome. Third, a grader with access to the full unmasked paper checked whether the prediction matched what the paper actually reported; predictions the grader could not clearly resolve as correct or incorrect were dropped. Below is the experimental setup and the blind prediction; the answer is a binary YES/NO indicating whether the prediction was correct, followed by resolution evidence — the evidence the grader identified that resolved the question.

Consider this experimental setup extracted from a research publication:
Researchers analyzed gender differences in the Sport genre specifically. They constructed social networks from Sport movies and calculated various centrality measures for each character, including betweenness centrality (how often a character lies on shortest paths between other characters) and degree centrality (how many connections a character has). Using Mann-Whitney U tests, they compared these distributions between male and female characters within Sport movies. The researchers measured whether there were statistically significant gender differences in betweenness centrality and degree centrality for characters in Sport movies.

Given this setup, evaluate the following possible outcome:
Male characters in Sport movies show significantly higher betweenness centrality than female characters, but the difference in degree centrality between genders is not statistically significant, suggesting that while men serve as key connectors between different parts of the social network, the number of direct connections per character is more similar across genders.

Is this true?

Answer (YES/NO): NO